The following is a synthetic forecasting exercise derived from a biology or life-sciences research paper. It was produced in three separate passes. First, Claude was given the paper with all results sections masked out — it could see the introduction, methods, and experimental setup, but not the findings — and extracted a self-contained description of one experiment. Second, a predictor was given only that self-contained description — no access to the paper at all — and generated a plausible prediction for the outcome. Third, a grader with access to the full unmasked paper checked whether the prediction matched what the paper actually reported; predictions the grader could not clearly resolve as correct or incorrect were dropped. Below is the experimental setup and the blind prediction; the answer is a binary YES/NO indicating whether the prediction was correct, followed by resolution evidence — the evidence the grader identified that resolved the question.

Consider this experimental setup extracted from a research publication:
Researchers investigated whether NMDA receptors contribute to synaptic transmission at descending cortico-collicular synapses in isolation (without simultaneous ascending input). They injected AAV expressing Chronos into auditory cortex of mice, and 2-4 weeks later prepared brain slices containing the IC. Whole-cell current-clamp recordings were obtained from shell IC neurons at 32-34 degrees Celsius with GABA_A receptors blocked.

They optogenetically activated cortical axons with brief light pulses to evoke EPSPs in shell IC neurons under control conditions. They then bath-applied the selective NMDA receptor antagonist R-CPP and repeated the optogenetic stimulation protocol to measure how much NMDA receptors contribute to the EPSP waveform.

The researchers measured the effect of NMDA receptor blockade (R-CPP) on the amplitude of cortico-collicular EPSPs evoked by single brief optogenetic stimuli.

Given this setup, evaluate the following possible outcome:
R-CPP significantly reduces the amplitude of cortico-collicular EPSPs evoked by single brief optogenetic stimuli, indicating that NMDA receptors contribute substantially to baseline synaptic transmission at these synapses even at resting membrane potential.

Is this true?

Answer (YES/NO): NO